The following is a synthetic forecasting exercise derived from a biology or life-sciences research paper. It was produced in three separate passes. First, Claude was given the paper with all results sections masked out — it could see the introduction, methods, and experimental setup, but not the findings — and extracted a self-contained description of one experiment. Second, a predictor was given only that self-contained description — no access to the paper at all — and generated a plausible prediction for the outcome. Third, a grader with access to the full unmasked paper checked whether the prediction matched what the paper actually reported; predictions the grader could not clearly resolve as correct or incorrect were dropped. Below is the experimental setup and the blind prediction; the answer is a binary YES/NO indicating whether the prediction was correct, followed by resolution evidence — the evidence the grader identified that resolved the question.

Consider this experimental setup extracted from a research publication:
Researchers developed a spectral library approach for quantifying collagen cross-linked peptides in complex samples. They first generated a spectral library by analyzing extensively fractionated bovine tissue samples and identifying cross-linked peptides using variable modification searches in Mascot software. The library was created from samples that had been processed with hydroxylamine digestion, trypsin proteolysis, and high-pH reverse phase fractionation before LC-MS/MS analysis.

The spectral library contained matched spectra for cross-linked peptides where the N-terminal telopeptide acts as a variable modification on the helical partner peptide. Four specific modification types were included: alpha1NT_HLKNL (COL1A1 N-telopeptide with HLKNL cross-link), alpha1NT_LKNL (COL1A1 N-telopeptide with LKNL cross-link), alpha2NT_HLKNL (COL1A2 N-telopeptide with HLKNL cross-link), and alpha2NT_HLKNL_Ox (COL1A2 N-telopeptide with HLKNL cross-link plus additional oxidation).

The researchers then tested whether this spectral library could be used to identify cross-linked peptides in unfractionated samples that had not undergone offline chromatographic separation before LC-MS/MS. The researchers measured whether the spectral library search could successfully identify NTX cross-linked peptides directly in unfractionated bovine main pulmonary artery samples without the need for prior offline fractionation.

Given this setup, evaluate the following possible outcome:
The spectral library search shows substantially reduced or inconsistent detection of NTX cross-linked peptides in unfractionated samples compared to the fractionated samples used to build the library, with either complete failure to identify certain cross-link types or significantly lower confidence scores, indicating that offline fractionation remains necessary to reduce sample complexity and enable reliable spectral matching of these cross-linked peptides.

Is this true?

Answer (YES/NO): NO